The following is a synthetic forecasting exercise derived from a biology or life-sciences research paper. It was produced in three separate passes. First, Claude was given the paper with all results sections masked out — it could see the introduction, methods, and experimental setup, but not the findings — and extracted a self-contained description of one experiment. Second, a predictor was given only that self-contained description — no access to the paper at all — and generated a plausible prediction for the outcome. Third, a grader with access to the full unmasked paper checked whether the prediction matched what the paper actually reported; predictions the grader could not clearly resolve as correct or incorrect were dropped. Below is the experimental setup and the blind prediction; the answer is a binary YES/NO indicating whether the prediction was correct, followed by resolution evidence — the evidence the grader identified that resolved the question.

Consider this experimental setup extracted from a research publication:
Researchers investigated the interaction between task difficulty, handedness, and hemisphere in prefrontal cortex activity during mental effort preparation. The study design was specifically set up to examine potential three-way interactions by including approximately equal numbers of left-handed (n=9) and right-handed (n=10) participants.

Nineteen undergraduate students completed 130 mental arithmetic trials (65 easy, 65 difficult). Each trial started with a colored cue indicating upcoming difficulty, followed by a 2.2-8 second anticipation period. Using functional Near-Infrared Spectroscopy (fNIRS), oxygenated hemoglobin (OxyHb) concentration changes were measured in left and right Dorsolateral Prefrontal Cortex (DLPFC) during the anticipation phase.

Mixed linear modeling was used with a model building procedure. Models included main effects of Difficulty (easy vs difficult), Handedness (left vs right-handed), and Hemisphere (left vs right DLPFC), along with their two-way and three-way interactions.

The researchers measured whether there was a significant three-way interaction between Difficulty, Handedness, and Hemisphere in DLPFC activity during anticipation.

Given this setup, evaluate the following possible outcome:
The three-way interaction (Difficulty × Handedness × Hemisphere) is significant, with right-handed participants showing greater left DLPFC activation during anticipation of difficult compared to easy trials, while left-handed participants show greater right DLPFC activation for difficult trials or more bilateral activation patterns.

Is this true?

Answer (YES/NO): NO